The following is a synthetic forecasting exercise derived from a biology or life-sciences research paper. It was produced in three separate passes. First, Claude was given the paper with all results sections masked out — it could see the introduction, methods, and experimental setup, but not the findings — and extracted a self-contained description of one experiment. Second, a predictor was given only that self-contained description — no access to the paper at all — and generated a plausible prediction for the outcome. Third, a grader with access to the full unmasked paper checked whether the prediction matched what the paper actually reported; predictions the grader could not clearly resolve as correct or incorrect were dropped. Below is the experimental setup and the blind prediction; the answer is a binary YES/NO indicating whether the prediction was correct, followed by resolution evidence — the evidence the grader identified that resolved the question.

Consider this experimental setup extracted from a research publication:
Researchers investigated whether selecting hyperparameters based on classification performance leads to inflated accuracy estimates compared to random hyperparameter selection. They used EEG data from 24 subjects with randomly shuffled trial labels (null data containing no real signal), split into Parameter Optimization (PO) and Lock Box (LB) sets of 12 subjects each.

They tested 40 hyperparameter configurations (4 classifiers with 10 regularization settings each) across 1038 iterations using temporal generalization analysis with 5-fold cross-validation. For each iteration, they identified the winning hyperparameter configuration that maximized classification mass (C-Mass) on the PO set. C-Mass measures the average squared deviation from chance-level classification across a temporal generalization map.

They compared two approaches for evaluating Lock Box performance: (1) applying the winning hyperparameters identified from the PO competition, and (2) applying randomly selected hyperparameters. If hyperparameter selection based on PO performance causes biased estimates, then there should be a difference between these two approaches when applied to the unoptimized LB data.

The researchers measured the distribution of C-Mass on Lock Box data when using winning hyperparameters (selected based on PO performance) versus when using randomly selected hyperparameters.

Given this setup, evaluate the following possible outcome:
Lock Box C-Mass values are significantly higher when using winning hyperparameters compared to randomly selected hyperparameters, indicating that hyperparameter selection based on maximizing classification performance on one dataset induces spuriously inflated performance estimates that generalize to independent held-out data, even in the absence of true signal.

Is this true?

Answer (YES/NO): NO